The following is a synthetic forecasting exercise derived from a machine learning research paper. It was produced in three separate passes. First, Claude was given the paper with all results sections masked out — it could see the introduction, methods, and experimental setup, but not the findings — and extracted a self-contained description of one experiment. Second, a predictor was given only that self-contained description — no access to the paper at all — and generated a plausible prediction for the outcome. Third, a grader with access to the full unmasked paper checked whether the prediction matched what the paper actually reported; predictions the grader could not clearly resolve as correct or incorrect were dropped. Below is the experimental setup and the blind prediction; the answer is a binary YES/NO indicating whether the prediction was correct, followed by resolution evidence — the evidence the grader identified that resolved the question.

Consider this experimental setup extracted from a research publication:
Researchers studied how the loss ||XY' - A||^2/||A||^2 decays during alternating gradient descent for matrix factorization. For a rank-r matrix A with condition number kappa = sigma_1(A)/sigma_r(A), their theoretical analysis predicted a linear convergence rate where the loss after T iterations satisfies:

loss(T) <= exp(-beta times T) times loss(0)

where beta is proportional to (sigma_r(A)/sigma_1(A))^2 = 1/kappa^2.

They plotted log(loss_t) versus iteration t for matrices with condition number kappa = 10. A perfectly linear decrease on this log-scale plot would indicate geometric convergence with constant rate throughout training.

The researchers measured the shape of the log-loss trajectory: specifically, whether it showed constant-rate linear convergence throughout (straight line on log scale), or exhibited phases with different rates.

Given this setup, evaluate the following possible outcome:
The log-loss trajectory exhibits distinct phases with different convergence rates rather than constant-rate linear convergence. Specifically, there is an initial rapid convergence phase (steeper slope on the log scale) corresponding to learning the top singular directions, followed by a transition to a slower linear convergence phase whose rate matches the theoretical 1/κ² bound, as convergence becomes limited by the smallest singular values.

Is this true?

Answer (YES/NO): NO